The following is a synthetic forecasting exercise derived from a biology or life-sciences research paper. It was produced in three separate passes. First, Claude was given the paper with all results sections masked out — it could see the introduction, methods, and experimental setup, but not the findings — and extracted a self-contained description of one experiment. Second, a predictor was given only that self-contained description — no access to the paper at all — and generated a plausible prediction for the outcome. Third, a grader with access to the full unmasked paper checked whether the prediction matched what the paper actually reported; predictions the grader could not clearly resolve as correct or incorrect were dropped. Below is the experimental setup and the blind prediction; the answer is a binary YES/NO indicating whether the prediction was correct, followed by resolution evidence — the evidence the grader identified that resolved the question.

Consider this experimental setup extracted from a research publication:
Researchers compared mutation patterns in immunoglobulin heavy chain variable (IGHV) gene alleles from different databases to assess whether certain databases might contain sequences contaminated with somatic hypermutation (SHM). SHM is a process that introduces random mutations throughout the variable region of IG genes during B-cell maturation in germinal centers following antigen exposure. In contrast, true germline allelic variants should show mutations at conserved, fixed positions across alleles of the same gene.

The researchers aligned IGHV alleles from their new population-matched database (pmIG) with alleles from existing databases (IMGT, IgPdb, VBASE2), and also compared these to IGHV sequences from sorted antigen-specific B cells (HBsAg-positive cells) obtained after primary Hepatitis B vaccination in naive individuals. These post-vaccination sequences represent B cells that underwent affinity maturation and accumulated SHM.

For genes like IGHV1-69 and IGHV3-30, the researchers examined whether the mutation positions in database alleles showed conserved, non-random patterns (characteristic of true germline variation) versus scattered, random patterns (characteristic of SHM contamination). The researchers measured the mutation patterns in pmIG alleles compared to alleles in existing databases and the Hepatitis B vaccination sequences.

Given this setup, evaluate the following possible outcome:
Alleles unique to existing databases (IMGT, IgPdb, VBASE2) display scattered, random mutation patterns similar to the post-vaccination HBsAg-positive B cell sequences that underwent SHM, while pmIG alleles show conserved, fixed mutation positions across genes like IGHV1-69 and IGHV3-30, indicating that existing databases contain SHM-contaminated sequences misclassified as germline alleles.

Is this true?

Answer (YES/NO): YES